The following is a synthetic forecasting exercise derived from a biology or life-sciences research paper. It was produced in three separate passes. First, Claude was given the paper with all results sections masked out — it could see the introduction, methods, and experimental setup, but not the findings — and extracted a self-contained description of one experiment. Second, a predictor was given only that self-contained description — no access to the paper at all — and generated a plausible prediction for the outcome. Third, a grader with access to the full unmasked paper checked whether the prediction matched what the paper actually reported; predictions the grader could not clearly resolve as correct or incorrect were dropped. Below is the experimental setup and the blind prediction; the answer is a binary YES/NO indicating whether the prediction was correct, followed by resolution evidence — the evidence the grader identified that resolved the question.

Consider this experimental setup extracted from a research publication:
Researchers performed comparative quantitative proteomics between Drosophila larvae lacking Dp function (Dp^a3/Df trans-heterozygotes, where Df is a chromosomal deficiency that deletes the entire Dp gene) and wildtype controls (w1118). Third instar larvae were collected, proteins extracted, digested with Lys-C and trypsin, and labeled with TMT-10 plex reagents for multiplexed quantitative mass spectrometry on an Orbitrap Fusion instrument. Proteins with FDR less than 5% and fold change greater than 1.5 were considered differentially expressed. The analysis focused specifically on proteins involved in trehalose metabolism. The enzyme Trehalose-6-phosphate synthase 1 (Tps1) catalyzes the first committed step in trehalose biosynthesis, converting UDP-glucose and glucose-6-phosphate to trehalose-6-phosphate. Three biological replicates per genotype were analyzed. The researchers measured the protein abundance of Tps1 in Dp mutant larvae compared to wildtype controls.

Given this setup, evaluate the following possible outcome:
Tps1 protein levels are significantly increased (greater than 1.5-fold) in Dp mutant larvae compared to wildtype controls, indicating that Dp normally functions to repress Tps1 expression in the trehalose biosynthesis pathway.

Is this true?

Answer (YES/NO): NO